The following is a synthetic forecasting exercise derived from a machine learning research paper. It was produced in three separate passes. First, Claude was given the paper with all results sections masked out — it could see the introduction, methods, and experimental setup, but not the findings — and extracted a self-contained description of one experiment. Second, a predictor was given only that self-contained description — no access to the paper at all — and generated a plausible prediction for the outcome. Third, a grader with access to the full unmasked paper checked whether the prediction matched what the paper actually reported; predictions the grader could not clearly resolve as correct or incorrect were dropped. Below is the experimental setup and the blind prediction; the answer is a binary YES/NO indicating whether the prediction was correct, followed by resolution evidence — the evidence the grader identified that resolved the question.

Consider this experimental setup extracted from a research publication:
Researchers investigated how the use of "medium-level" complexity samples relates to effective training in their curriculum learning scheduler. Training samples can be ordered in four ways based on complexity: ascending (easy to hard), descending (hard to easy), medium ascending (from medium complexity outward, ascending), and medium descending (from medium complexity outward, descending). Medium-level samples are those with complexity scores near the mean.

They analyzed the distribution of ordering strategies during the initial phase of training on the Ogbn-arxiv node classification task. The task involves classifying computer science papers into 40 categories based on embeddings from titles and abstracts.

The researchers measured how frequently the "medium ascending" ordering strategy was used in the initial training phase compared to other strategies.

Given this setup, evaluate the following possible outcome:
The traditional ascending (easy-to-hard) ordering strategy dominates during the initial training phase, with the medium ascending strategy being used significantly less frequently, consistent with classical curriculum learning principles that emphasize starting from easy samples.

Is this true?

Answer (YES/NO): NO